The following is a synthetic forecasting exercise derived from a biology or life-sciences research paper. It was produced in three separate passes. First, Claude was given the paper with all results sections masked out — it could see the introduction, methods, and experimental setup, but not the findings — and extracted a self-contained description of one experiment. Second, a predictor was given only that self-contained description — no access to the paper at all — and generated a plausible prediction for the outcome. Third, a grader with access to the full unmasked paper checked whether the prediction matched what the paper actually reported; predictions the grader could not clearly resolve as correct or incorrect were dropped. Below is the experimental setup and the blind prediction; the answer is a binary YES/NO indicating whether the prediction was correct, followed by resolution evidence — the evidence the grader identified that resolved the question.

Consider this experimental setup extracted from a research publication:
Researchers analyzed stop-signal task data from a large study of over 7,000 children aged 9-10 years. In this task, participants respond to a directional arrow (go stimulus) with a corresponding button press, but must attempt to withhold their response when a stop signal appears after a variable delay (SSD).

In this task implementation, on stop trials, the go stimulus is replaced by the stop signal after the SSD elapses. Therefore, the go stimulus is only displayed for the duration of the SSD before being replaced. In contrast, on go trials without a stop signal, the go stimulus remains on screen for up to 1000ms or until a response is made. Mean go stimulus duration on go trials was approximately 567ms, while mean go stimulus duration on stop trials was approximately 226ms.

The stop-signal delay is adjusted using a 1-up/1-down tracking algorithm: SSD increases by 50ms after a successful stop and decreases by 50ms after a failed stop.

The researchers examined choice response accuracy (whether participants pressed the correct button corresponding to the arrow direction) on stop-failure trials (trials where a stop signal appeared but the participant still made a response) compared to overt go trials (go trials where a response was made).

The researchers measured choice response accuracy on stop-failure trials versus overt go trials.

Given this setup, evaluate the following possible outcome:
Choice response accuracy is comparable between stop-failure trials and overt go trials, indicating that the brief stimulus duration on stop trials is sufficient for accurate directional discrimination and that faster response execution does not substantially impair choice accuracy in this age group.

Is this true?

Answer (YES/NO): NO